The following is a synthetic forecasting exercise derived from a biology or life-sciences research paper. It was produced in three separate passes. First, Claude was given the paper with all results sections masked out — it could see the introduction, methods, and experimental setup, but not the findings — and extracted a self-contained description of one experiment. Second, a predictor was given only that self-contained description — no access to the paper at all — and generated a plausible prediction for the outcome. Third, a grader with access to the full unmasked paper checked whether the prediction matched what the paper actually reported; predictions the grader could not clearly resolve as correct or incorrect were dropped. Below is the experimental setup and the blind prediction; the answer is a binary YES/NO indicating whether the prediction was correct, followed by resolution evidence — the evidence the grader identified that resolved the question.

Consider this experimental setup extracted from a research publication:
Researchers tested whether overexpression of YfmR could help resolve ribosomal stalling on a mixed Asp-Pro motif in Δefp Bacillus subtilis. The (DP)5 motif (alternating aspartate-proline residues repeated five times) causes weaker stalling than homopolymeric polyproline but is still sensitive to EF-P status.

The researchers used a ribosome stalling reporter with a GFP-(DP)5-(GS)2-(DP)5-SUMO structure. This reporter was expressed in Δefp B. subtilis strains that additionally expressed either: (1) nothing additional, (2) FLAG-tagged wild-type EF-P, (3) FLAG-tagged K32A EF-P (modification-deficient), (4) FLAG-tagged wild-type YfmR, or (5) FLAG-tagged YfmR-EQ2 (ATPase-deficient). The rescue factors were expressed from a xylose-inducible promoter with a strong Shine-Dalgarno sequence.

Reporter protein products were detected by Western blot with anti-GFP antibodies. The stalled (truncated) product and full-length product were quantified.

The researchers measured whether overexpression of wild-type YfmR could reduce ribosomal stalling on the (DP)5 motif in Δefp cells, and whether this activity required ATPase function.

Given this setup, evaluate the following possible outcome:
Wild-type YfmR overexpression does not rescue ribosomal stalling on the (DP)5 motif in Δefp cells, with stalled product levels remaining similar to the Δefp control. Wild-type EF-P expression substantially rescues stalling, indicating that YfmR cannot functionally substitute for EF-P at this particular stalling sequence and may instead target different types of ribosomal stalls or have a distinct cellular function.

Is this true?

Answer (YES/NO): NO